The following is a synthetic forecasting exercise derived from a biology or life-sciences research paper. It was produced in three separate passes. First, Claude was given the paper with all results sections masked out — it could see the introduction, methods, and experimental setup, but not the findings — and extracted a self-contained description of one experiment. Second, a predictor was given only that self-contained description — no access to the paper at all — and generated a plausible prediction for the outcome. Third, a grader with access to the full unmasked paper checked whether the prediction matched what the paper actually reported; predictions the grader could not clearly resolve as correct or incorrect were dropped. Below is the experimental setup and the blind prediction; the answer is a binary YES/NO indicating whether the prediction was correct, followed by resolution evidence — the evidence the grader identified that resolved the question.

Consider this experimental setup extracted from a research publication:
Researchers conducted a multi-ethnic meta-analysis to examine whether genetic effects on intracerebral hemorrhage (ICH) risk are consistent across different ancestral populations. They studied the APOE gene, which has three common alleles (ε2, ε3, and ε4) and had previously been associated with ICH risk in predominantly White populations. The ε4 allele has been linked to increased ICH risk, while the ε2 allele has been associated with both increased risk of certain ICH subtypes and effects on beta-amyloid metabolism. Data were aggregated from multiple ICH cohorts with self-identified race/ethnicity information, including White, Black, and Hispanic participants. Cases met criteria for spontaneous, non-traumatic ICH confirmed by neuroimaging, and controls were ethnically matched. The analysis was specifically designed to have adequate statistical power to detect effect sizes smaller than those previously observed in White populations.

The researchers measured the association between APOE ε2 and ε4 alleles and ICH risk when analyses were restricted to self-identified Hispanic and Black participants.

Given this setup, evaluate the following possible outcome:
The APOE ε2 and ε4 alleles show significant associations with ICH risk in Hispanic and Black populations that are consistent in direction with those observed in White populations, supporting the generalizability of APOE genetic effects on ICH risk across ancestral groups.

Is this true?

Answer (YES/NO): NO